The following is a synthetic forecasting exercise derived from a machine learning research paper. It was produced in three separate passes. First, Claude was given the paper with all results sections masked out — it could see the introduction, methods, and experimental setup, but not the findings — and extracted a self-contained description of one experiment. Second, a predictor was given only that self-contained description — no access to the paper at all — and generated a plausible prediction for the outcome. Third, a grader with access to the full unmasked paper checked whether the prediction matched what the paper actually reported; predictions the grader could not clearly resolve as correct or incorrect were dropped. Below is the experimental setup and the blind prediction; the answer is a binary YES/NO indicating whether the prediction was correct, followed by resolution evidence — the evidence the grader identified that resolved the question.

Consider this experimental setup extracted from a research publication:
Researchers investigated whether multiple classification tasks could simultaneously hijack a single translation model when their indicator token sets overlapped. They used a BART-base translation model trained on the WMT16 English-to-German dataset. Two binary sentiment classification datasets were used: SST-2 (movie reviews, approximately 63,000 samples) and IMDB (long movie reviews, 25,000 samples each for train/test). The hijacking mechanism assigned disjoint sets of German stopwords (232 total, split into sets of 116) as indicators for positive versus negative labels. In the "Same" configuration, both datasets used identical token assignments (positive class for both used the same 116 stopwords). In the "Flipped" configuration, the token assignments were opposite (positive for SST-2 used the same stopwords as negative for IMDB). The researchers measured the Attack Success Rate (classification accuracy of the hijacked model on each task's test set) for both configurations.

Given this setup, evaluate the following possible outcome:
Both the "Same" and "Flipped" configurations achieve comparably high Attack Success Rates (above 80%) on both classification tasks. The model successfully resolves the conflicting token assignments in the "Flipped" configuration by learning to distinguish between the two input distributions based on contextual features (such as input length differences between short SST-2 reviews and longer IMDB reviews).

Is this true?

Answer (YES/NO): NO